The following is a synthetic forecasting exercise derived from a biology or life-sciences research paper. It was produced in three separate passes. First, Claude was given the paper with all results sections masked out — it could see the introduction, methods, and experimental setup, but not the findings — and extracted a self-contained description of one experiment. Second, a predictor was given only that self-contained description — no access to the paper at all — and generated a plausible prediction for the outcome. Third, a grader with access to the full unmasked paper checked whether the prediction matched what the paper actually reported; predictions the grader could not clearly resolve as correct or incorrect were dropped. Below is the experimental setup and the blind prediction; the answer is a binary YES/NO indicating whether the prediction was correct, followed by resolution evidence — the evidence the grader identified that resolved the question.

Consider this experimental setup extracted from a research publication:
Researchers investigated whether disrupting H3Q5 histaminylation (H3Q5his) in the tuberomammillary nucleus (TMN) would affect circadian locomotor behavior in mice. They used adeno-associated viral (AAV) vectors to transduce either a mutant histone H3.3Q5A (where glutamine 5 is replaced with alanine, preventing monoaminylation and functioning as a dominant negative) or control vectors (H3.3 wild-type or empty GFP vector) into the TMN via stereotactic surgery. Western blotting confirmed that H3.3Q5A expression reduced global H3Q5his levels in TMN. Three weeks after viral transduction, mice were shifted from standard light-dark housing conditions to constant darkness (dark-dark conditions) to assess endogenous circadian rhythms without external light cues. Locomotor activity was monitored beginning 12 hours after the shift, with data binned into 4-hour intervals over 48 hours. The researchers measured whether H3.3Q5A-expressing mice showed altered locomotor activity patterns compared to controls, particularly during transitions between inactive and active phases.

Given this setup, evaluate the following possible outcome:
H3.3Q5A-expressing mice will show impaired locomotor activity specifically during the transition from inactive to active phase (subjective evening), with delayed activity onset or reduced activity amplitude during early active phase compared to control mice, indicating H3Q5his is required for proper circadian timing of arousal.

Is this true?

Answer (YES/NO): NO